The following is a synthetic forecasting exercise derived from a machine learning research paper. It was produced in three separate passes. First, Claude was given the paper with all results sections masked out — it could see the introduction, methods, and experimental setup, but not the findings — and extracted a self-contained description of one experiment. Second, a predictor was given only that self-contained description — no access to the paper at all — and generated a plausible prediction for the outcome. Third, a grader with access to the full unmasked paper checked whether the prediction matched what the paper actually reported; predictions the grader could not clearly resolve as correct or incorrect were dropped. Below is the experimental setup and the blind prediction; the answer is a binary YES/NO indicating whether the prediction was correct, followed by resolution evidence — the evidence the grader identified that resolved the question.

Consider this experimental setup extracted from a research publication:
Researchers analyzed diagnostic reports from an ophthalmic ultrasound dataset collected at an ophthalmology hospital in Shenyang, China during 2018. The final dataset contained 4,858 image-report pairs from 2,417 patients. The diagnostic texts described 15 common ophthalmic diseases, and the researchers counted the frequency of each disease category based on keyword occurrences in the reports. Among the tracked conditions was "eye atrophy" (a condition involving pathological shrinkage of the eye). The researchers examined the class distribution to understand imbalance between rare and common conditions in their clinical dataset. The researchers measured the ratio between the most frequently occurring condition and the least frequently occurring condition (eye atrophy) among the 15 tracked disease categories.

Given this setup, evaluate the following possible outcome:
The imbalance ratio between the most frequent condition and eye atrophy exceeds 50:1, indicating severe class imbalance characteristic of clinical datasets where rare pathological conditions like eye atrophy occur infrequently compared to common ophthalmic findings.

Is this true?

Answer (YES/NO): YES